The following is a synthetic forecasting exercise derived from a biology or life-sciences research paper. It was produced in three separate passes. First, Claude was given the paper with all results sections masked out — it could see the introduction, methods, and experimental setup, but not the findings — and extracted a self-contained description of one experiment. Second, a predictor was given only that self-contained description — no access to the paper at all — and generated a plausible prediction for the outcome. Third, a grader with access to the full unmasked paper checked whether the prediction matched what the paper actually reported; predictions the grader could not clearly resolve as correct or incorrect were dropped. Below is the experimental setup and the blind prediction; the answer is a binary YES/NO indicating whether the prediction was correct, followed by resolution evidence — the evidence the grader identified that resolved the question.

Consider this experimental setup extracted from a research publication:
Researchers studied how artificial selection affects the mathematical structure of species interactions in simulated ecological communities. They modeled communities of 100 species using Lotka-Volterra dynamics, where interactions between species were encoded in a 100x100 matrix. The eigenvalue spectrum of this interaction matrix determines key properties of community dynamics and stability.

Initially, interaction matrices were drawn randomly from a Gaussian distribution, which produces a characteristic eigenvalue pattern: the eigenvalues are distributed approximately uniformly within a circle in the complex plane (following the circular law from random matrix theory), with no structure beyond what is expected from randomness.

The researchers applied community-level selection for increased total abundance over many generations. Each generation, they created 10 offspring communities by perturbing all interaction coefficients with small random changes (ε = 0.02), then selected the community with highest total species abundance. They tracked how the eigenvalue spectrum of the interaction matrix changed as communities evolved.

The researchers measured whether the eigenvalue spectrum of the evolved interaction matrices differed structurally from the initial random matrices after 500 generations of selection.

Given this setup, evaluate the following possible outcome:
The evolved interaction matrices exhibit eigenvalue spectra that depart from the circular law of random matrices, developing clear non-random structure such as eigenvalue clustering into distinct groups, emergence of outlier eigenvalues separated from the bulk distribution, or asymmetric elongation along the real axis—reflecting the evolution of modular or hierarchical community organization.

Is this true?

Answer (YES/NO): NO